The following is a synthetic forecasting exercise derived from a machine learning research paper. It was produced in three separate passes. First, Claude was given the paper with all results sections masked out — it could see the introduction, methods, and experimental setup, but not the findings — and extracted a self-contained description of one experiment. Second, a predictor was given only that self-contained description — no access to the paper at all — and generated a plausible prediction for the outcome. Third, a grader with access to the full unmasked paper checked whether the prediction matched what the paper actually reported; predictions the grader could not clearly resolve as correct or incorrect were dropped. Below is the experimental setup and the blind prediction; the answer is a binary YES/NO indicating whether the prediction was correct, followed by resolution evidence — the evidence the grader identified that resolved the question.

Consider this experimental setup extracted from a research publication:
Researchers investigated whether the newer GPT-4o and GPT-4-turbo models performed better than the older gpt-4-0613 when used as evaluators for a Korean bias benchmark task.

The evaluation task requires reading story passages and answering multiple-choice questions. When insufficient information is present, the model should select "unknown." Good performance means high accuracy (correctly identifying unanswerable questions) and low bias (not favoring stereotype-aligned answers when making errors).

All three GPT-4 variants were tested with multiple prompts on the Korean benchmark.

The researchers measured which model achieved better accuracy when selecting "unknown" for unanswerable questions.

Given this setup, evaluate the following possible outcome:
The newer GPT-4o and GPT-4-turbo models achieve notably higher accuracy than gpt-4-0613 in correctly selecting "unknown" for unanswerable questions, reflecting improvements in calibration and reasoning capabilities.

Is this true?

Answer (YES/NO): NO